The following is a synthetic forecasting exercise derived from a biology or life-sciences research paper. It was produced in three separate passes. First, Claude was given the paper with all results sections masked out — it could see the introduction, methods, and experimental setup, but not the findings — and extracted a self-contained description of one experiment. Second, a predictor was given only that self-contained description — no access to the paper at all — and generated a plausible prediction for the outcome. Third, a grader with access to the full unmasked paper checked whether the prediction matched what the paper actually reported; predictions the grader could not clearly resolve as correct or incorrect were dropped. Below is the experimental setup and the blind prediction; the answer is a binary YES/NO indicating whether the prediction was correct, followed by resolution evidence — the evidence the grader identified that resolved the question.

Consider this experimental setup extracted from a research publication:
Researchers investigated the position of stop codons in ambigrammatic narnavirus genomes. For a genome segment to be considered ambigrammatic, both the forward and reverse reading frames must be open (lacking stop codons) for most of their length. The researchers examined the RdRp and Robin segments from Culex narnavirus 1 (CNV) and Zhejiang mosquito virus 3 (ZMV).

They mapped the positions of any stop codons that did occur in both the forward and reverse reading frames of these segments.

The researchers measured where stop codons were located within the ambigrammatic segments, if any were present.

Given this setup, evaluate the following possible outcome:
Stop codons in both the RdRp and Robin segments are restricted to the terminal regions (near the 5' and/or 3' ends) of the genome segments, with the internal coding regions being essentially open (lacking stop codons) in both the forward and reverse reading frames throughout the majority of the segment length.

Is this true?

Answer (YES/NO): YES